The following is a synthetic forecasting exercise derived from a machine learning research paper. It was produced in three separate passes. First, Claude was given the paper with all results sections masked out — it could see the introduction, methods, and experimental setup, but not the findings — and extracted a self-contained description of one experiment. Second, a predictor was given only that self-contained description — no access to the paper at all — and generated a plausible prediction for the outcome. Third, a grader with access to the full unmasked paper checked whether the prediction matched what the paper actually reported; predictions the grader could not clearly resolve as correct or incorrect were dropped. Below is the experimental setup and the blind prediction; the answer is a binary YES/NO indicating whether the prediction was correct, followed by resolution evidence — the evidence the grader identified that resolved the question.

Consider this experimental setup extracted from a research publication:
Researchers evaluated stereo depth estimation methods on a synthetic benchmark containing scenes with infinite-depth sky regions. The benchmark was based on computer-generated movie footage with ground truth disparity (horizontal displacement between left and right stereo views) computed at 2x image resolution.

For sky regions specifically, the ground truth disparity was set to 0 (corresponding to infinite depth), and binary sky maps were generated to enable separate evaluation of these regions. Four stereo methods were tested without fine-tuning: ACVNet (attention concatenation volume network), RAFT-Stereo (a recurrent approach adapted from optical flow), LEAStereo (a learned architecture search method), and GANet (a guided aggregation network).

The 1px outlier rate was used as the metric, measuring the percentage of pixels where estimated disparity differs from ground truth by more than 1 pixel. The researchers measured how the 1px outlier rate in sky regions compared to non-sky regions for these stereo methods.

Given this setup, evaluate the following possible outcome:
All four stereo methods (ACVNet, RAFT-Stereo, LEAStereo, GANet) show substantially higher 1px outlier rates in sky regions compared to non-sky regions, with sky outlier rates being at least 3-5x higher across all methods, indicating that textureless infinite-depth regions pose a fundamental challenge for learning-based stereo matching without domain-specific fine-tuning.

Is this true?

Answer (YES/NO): YES